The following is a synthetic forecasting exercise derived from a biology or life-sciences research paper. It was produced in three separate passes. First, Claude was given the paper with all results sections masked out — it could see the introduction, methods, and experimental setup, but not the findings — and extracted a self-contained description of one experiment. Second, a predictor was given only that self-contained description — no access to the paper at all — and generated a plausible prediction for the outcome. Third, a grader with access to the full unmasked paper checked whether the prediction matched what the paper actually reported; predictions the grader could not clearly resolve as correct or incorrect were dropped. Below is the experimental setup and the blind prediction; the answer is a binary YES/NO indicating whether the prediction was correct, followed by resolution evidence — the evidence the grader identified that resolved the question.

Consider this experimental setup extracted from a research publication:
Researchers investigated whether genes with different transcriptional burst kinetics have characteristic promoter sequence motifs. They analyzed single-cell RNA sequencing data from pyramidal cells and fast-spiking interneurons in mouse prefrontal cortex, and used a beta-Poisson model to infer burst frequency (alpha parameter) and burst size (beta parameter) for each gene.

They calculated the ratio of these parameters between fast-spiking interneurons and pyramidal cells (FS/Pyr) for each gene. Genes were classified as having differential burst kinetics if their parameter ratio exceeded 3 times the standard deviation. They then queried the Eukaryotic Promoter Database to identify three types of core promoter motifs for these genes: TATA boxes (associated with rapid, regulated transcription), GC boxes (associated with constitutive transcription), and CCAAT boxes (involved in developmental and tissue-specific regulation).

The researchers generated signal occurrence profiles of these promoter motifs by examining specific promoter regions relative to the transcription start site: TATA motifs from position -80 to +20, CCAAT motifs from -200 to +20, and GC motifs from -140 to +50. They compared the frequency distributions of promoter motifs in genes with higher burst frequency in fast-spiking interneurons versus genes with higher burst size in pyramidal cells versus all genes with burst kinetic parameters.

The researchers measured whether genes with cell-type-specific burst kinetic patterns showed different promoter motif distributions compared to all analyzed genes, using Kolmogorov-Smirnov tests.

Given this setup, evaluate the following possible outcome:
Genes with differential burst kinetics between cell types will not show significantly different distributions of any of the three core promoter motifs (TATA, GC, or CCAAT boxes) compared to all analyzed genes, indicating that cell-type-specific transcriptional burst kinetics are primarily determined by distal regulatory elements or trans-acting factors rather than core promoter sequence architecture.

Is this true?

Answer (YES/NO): NO